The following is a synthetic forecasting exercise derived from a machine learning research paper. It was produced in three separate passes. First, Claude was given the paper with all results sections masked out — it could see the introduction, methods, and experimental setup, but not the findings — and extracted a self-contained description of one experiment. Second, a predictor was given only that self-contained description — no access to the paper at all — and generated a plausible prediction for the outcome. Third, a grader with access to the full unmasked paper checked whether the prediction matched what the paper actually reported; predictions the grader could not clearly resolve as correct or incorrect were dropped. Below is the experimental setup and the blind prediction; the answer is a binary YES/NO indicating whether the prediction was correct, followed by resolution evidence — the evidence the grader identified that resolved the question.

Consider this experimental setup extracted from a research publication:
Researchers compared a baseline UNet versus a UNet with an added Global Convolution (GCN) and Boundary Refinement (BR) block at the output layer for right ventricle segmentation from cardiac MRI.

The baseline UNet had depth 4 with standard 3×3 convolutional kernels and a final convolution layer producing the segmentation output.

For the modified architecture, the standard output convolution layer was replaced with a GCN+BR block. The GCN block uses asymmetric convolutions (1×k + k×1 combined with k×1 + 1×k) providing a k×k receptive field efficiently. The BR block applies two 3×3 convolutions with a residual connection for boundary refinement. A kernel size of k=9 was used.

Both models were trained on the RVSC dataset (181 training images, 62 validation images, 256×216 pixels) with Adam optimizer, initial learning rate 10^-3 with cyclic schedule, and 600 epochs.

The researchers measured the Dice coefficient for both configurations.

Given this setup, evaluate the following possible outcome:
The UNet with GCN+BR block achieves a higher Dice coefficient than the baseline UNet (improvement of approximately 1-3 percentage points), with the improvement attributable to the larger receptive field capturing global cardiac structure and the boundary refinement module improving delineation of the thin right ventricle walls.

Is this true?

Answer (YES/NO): NO